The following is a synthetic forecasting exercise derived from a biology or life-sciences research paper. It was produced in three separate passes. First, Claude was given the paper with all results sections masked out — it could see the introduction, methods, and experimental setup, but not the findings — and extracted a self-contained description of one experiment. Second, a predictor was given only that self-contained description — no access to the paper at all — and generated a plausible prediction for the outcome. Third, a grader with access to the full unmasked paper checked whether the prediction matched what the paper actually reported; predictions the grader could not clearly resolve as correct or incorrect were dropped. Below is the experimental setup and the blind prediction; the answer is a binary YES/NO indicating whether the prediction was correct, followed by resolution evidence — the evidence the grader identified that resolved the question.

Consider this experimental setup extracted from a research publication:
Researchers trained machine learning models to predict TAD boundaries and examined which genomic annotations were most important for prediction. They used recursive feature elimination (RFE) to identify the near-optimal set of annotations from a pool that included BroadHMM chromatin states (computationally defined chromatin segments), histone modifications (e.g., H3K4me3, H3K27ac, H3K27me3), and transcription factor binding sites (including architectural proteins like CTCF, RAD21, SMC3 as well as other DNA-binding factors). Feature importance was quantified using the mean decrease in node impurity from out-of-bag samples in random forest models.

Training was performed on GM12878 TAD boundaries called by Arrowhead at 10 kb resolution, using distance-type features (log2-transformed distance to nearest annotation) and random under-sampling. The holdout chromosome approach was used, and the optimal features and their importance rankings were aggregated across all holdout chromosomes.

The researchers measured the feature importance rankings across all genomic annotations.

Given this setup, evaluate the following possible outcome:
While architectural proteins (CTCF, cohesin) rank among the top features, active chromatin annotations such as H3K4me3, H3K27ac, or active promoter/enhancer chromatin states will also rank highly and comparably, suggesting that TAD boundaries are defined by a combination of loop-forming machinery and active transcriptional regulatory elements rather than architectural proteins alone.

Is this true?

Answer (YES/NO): NO